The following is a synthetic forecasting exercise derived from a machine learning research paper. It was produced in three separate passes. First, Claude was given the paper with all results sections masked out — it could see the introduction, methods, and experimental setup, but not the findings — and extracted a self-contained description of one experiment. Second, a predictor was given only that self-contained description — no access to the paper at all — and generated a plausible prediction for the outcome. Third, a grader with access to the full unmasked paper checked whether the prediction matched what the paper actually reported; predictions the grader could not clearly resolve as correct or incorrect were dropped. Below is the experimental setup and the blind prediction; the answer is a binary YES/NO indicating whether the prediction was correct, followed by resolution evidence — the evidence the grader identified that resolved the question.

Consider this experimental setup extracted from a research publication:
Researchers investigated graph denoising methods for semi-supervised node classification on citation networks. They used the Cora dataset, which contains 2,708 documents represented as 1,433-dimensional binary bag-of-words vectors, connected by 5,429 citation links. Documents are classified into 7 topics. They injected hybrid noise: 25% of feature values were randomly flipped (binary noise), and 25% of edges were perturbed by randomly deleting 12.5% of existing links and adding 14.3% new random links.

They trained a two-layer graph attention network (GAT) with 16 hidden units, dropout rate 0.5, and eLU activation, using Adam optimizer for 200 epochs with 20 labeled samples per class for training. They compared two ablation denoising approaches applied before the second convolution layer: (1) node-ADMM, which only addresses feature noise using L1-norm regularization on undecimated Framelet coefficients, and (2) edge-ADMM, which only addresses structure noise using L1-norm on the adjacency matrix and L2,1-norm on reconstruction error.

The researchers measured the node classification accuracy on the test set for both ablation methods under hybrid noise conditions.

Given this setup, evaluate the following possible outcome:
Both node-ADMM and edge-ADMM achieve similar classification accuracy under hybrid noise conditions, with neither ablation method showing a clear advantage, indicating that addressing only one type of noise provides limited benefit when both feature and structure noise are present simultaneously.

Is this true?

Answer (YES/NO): NO